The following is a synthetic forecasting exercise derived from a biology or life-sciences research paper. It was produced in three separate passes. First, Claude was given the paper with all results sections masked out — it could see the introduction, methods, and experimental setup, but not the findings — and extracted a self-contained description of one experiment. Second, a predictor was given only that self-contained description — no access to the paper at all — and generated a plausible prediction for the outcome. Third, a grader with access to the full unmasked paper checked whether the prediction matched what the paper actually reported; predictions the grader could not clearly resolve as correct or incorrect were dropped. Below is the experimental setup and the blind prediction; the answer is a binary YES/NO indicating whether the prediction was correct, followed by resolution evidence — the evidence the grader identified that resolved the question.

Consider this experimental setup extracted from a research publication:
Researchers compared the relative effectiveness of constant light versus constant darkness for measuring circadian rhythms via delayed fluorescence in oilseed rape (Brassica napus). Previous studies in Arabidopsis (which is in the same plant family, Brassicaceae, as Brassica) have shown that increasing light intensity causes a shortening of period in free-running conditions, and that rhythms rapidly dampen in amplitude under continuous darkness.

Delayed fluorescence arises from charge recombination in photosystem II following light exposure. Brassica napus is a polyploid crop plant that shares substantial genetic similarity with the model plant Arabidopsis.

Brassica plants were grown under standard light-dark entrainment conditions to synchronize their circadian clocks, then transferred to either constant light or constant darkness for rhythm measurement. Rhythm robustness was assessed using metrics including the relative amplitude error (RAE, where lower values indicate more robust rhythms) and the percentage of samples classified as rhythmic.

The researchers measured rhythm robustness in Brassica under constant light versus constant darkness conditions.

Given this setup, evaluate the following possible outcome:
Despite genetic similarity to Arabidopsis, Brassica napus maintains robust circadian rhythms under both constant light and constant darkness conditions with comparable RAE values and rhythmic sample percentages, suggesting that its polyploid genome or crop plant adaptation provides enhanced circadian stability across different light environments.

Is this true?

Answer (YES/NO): NO